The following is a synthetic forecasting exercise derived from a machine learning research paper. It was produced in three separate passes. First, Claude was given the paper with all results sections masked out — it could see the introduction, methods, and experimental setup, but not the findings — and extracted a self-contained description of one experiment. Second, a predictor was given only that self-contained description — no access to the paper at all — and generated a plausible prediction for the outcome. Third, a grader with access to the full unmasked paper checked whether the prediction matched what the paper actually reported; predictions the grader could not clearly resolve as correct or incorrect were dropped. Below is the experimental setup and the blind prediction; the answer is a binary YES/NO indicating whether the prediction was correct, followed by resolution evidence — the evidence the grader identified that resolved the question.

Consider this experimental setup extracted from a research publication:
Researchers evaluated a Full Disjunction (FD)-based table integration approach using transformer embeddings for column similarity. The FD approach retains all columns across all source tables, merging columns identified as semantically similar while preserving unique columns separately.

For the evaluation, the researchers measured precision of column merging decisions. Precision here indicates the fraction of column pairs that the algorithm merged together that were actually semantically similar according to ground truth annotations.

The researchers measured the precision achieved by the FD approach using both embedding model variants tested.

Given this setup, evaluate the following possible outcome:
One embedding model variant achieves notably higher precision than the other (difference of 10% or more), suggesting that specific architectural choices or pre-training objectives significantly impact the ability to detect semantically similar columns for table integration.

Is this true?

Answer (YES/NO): NO